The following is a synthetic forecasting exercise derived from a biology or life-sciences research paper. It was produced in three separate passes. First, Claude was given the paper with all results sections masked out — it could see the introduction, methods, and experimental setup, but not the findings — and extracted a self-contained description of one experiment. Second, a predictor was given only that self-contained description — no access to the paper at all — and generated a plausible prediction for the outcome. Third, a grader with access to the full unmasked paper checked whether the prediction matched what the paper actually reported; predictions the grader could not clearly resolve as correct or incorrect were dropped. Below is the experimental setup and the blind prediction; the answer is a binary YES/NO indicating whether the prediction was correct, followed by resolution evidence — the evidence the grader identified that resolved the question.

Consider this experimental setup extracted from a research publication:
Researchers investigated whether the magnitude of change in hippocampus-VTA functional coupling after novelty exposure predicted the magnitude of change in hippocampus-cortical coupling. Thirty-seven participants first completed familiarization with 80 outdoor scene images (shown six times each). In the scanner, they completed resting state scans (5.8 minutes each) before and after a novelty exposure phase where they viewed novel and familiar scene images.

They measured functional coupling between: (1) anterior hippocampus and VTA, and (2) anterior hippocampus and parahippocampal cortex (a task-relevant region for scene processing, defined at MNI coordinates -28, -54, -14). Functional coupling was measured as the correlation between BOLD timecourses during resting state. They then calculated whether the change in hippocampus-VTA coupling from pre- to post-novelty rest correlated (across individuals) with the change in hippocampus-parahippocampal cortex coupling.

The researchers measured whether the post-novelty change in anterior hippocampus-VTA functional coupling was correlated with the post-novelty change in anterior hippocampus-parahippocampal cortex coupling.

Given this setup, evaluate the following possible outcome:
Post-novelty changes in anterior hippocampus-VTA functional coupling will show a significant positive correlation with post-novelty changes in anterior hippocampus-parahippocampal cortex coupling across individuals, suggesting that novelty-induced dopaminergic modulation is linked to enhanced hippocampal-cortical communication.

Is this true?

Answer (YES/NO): YES